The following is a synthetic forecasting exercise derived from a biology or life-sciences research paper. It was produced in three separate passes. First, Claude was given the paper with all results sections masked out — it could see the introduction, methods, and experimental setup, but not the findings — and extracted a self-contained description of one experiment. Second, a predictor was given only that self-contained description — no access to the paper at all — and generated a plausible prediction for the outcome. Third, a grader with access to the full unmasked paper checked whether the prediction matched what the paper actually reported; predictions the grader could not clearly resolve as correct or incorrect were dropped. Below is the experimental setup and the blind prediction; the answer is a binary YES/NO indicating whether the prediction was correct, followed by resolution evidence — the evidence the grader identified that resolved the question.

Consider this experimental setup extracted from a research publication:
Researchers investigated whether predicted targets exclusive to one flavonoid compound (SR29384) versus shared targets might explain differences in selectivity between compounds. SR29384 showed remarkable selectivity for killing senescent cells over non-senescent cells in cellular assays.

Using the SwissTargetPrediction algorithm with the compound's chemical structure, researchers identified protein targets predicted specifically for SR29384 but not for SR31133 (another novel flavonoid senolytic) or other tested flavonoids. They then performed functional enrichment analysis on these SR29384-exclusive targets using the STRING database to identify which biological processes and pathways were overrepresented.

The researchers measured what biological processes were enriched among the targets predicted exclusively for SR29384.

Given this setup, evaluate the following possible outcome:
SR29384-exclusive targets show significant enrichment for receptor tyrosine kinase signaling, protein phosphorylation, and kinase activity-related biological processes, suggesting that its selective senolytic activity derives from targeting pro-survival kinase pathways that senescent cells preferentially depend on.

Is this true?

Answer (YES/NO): NO